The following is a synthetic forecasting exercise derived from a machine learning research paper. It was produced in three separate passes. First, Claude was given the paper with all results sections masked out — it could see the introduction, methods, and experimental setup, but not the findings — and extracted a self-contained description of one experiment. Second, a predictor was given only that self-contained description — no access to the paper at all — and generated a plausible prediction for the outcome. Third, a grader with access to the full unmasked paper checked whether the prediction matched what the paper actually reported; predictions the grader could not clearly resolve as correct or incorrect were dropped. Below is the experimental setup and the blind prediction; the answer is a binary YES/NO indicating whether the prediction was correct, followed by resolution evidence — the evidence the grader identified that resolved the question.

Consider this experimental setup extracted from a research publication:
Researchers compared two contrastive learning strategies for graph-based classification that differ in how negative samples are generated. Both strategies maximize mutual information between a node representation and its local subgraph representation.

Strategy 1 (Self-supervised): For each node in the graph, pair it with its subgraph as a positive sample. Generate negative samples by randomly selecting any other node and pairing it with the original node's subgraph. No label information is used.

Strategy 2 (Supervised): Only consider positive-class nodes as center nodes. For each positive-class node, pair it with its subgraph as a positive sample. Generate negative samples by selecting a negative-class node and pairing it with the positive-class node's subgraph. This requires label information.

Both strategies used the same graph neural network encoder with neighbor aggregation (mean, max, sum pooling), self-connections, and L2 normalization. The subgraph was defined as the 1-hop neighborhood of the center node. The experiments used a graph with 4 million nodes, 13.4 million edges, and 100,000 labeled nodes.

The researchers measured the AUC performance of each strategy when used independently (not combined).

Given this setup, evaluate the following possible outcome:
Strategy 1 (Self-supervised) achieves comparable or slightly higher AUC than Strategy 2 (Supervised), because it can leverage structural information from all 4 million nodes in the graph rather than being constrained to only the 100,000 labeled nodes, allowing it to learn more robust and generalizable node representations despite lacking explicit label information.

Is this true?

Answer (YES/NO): YES